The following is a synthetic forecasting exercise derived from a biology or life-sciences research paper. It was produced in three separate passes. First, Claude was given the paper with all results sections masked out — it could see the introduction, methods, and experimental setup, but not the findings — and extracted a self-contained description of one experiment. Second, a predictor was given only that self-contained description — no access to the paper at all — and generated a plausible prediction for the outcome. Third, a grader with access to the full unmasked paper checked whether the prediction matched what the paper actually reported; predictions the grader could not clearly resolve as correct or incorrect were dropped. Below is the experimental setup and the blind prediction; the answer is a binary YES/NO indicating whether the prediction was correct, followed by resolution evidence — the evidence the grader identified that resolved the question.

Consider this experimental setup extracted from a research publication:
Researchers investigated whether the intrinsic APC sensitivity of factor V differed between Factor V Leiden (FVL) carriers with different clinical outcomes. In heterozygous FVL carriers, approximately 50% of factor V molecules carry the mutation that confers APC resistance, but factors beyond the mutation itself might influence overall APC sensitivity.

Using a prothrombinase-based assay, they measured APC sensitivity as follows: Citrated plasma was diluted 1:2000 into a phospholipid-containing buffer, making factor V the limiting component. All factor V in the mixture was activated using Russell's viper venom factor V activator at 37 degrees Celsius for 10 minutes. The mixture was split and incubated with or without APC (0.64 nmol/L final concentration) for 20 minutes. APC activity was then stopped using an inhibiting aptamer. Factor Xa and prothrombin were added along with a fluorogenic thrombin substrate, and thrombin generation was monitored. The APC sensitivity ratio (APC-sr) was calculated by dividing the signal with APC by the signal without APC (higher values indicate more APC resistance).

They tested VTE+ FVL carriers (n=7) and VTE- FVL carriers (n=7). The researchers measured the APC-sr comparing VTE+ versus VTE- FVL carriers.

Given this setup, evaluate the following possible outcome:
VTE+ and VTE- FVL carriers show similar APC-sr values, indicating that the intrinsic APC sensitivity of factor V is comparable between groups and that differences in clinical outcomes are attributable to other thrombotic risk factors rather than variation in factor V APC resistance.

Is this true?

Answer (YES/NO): YES